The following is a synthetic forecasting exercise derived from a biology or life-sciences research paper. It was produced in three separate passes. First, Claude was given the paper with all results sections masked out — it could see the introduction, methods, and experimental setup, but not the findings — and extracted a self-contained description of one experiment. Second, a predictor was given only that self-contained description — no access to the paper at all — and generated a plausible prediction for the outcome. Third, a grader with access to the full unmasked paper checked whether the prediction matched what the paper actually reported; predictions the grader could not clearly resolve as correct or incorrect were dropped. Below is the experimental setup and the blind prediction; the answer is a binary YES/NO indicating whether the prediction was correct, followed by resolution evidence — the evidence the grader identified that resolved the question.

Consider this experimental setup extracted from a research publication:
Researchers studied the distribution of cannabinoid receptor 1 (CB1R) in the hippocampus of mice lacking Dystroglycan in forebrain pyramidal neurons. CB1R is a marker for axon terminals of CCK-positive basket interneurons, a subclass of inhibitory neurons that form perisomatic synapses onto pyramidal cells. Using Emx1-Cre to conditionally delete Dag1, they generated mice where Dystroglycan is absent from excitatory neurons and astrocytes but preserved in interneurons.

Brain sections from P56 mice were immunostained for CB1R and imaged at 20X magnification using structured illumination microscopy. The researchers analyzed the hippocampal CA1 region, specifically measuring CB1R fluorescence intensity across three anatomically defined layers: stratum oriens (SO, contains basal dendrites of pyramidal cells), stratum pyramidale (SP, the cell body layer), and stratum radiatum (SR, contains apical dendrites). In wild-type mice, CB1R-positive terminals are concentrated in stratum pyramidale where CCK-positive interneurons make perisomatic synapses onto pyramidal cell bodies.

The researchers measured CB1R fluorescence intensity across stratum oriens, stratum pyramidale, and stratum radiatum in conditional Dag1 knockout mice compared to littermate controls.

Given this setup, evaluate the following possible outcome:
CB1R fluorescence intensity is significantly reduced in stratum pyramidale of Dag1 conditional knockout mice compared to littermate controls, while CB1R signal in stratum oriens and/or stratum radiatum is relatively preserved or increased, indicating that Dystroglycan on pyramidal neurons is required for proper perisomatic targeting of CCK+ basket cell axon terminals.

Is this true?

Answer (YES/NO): YES